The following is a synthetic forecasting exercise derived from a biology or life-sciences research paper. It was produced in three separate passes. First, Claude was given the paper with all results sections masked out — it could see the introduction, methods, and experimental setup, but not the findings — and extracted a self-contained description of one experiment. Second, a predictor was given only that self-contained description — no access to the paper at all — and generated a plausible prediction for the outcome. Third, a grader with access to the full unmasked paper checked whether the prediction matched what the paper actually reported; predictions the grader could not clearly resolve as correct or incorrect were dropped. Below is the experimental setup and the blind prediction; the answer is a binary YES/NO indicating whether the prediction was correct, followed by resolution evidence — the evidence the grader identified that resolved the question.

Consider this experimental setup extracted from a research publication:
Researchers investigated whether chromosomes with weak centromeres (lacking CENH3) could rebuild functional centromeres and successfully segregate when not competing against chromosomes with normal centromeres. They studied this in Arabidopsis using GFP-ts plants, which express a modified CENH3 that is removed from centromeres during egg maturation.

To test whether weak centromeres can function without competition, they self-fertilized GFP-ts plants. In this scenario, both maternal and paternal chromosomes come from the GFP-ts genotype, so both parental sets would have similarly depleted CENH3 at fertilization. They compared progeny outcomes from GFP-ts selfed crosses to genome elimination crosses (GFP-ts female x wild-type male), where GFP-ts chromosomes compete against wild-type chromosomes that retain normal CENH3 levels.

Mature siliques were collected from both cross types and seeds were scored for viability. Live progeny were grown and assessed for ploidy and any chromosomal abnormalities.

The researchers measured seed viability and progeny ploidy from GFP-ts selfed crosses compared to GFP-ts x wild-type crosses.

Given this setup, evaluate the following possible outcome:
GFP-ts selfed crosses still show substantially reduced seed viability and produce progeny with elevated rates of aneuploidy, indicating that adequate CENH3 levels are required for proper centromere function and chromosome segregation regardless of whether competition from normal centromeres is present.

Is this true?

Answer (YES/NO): NO